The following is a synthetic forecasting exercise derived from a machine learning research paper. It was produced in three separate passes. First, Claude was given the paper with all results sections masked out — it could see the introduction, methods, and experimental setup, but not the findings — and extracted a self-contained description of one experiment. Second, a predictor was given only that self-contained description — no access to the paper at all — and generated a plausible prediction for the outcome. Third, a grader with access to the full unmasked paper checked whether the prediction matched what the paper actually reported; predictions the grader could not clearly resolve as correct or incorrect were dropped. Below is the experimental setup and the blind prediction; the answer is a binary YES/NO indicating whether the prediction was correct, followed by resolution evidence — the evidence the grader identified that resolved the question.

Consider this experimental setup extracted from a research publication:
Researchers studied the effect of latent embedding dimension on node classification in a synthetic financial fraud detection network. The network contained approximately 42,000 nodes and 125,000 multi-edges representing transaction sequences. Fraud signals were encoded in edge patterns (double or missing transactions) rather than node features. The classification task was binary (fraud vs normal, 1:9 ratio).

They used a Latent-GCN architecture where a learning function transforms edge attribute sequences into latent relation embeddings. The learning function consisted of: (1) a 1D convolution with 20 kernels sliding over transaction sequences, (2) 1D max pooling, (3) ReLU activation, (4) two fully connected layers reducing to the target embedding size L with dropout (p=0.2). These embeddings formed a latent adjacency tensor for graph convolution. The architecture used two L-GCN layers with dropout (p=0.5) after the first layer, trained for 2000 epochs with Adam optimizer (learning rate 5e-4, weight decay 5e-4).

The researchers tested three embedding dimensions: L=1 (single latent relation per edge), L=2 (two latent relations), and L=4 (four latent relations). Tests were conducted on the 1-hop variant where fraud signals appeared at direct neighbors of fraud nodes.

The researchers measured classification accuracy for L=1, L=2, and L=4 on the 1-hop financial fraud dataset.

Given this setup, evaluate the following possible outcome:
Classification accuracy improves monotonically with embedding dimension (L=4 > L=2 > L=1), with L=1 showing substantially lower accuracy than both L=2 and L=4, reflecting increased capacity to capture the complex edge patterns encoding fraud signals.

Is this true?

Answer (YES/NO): YES